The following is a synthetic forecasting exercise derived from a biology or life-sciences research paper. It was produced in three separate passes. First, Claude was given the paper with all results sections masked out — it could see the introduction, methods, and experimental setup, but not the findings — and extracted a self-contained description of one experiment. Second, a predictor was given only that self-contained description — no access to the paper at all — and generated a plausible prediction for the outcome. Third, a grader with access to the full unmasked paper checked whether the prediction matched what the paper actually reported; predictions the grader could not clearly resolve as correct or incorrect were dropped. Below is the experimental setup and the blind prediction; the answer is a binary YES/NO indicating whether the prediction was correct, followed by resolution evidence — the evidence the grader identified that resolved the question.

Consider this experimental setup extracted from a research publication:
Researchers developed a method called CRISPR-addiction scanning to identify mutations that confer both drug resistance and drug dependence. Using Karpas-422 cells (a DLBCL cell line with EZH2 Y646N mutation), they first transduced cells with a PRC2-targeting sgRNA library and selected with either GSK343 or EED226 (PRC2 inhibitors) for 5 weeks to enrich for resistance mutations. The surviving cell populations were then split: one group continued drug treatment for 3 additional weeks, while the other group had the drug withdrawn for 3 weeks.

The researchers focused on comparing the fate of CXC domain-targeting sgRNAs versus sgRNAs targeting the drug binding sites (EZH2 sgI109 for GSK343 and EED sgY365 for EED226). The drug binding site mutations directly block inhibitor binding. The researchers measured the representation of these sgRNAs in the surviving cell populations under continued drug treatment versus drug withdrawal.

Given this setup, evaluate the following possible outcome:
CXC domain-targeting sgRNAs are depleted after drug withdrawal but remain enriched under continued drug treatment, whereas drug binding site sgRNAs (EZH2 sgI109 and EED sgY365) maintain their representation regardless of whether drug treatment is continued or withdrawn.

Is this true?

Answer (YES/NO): YES